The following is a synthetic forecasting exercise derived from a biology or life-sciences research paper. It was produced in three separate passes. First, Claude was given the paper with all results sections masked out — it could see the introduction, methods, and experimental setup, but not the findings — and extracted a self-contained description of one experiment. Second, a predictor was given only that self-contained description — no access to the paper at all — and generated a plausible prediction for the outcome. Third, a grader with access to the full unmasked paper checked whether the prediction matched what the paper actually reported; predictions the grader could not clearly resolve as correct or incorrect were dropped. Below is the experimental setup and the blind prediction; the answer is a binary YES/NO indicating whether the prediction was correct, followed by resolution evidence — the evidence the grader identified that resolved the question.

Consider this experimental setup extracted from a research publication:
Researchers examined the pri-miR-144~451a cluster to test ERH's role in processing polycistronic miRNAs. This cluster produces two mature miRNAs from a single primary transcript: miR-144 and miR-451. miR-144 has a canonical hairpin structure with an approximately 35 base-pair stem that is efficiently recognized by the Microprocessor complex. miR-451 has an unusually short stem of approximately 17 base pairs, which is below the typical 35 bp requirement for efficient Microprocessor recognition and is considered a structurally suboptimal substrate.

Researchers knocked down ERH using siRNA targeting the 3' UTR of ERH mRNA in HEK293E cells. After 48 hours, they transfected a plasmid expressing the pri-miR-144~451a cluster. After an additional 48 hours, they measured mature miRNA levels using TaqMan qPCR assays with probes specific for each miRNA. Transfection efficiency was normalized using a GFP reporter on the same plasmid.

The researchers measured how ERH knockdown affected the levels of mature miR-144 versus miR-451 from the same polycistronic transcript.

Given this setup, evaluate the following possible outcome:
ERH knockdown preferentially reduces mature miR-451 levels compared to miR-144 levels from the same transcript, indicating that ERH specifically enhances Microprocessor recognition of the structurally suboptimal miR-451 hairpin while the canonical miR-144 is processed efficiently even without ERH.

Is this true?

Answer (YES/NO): YES